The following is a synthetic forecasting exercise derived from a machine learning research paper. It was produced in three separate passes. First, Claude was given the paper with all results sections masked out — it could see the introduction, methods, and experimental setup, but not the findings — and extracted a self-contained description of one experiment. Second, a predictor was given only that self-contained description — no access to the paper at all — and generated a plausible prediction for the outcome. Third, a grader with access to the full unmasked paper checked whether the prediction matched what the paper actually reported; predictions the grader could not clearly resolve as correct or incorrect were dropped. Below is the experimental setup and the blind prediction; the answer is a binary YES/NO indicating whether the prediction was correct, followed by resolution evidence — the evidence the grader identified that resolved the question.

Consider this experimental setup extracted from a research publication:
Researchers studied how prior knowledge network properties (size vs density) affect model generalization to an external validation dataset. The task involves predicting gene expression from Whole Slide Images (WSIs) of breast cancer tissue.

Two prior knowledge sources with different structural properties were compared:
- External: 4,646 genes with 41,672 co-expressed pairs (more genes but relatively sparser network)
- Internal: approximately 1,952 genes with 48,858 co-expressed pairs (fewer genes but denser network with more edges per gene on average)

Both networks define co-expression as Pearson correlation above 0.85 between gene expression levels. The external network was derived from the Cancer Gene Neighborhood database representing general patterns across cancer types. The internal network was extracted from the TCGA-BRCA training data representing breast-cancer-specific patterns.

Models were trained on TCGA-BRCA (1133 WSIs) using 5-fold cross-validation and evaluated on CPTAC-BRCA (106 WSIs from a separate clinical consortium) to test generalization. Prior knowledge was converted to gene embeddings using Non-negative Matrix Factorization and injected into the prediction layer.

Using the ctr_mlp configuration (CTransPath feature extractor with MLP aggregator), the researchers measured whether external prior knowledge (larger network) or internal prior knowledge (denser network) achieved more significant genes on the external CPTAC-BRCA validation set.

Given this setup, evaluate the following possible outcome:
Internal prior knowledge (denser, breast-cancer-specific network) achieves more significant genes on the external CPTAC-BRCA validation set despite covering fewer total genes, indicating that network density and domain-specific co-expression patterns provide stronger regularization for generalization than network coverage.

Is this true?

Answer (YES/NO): YES